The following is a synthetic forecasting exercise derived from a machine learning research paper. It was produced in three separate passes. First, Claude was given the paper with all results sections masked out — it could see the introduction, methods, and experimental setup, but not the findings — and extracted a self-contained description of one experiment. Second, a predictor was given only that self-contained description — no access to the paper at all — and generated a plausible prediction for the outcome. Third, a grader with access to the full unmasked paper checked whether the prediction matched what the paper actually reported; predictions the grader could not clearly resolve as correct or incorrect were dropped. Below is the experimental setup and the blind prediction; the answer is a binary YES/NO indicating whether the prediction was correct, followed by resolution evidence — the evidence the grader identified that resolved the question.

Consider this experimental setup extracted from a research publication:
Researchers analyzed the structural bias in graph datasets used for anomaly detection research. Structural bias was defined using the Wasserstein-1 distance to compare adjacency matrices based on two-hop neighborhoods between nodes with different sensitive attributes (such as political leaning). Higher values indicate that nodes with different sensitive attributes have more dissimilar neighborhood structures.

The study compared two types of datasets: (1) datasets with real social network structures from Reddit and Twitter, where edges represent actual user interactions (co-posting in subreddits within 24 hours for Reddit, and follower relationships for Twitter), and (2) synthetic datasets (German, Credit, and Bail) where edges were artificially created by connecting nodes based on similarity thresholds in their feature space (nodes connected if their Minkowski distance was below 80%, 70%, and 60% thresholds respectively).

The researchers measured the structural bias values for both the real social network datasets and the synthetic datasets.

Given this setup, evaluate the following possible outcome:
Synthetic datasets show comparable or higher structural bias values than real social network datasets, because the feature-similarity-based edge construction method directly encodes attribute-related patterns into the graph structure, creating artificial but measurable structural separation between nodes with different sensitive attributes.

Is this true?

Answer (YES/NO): YES